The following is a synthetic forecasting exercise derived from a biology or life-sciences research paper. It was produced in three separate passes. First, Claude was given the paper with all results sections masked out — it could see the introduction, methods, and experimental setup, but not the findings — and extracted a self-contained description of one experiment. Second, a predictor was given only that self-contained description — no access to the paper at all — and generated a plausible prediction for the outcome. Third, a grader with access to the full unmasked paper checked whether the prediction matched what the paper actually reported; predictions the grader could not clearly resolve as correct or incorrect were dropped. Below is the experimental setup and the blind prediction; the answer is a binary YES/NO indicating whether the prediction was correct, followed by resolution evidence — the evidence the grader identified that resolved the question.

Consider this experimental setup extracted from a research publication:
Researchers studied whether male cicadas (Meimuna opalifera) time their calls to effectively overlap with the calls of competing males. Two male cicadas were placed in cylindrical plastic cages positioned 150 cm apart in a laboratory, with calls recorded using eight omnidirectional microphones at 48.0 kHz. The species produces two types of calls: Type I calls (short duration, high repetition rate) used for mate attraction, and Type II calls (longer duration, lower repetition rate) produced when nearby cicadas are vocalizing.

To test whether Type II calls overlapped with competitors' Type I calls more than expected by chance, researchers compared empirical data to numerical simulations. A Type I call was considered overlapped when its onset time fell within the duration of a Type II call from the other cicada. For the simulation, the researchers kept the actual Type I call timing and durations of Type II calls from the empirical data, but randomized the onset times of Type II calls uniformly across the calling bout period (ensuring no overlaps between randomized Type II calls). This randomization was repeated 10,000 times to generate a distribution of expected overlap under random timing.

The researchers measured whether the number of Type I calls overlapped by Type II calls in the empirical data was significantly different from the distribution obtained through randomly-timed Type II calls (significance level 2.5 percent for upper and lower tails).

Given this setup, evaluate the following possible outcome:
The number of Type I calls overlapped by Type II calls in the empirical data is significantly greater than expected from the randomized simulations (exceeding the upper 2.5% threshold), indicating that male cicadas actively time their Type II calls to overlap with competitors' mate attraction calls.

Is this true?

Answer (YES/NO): NO